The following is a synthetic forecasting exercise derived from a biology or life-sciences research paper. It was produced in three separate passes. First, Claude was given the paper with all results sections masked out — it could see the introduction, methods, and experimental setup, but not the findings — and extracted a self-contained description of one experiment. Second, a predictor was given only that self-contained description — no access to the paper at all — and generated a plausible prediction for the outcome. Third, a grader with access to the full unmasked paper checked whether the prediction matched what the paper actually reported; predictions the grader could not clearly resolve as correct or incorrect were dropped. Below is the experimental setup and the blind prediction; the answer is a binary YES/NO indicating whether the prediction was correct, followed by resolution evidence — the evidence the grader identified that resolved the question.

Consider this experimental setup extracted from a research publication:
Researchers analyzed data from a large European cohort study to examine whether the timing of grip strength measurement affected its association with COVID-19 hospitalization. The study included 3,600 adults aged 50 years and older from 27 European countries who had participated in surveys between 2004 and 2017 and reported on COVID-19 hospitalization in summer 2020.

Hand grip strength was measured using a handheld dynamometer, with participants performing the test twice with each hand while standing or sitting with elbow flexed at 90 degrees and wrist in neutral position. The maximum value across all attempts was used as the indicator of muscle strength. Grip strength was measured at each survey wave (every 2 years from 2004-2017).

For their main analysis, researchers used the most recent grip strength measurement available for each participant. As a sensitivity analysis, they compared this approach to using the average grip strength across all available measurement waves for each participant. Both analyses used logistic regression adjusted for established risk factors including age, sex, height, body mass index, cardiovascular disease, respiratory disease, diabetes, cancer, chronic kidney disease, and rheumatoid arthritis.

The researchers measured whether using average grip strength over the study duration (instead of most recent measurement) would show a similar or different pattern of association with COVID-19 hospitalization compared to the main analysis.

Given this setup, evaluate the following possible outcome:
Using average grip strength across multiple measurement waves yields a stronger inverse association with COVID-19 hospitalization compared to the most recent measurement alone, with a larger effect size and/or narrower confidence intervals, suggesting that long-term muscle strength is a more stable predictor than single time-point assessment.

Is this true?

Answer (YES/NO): NO